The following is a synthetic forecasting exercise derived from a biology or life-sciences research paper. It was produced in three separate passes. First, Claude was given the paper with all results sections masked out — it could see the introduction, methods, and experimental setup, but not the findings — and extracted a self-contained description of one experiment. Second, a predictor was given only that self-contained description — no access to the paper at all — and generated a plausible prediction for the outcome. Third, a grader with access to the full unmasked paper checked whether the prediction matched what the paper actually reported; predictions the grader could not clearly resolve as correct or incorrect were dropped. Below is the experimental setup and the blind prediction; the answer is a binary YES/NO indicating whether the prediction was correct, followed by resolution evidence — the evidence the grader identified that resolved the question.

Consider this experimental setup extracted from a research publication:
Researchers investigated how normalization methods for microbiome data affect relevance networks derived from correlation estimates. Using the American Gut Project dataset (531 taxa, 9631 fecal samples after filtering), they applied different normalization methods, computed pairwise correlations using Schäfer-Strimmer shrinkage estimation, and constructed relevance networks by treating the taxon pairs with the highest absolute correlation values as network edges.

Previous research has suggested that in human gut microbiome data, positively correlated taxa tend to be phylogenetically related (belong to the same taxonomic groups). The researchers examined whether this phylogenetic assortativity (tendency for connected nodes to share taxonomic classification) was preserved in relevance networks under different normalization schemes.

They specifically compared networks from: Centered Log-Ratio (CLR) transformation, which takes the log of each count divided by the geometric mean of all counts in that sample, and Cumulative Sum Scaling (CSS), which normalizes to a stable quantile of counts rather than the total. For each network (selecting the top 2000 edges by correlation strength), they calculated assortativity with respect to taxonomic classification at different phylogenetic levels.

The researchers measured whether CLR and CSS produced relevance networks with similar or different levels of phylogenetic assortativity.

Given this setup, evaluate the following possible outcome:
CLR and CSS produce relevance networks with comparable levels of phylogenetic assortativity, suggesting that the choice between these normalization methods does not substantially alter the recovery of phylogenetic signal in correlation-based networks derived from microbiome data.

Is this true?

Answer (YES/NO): NO